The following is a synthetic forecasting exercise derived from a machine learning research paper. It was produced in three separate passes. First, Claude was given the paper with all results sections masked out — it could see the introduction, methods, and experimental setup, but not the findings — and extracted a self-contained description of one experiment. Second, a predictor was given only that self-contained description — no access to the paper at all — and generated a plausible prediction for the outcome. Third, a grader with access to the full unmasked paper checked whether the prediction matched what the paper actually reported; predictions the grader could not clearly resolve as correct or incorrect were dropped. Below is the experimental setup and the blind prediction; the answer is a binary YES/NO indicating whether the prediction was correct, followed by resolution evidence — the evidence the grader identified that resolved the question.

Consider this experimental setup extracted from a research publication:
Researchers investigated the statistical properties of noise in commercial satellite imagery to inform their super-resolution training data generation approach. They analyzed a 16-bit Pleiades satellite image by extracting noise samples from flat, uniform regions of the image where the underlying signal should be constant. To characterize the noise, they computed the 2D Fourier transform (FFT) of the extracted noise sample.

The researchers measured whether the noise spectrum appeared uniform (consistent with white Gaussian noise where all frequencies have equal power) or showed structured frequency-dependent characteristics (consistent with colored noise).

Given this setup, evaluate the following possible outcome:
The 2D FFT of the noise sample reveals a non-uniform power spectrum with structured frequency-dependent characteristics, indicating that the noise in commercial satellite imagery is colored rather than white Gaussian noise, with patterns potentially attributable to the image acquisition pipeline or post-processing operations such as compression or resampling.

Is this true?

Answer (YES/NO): YES